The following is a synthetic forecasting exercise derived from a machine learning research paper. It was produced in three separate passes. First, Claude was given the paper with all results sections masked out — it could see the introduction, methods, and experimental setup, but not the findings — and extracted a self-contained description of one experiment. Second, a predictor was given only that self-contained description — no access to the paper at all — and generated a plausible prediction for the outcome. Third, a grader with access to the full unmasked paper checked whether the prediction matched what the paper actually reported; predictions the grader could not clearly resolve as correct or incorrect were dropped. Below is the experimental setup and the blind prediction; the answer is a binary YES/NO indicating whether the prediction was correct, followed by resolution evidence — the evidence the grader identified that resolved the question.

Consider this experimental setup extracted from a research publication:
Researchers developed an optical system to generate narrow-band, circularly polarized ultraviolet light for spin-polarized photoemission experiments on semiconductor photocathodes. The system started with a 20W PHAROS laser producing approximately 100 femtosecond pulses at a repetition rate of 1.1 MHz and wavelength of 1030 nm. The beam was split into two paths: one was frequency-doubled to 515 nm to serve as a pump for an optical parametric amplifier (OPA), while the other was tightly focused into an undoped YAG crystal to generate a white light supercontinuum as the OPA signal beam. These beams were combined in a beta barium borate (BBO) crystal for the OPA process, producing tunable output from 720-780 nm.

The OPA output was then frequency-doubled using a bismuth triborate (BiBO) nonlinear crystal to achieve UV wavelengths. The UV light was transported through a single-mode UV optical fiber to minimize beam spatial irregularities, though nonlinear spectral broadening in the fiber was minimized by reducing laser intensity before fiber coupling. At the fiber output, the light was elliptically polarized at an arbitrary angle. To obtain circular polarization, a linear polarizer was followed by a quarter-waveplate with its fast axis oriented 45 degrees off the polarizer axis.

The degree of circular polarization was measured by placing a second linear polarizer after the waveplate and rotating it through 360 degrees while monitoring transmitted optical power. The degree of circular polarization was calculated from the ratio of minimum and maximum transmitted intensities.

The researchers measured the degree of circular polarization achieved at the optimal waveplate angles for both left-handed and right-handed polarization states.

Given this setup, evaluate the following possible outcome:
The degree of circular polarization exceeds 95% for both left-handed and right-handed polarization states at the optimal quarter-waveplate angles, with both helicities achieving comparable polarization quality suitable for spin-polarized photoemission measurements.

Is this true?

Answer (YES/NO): YES